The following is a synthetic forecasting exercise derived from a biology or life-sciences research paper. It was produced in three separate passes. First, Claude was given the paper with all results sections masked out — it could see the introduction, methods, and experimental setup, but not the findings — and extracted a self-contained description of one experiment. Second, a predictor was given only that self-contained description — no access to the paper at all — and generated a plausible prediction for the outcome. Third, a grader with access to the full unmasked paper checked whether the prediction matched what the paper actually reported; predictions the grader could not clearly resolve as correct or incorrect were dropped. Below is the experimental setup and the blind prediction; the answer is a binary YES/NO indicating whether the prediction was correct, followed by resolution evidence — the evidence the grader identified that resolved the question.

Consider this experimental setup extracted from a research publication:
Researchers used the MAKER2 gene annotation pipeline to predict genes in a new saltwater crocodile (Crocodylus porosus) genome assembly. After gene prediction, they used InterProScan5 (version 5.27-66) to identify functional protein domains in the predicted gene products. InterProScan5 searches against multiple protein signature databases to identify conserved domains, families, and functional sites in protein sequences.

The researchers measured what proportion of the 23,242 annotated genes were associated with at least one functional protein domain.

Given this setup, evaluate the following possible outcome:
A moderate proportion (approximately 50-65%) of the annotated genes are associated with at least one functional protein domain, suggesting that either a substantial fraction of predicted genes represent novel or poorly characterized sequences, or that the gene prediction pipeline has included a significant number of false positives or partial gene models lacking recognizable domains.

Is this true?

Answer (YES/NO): NO